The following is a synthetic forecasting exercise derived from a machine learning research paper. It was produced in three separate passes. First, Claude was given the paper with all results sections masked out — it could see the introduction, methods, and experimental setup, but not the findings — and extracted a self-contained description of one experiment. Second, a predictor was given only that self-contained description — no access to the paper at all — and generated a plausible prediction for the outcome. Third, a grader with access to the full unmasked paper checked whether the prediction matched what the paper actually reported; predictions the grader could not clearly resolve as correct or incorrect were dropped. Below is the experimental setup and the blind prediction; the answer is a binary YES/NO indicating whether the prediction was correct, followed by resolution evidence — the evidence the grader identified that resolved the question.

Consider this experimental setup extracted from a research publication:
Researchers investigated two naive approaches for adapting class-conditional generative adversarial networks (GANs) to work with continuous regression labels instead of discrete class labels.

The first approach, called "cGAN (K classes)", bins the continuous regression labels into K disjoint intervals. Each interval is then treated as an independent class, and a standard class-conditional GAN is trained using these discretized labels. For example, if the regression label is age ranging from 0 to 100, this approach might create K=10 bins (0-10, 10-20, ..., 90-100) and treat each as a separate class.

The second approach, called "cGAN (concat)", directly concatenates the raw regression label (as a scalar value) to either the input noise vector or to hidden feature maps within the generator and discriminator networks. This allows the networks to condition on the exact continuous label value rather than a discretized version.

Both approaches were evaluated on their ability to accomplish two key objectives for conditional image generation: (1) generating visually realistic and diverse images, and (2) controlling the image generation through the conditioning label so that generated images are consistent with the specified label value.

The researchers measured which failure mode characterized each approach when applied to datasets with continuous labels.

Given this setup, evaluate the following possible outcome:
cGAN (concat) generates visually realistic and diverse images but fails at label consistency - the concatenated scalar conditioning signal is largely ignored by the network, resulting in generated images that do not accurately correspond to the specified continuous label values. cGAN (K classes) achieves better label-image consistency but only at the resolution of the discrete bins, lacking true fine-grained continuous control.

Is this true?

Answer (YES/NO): YES